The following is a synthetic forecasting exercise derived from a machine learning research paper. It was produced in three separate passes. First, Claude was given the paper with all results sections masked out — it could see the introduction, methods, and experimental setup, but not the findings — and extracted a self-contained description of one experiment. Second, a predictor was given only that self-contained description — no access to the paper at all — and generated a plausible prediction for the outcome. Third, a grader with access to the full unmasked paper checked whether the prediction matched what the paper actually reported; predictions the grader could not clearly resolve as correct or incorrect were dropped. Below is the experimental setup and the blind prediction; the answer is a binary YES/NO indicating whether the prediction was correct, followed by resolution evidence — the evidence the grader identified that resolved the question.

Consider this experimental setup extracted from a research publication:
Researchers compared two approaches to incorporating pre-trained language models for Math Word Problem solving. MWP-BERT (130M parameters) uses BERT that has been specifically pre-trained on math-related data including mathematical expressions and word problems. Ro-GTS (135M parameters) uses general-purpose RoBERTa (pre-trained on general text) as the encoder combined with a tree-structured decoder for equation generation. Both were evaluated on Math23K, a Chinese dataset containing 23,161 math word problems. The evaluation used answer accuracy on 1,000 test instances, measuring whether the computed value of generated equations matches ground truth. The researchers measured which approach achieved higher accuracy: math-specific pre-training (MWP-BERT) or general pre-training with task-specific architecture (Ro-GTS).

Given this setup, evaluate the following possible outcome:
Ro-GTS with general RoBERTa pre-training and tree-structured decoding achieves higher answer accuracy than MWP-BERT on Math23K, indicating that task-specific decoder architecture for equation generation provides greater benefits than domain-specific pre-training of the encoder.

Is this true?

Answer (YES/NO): NO